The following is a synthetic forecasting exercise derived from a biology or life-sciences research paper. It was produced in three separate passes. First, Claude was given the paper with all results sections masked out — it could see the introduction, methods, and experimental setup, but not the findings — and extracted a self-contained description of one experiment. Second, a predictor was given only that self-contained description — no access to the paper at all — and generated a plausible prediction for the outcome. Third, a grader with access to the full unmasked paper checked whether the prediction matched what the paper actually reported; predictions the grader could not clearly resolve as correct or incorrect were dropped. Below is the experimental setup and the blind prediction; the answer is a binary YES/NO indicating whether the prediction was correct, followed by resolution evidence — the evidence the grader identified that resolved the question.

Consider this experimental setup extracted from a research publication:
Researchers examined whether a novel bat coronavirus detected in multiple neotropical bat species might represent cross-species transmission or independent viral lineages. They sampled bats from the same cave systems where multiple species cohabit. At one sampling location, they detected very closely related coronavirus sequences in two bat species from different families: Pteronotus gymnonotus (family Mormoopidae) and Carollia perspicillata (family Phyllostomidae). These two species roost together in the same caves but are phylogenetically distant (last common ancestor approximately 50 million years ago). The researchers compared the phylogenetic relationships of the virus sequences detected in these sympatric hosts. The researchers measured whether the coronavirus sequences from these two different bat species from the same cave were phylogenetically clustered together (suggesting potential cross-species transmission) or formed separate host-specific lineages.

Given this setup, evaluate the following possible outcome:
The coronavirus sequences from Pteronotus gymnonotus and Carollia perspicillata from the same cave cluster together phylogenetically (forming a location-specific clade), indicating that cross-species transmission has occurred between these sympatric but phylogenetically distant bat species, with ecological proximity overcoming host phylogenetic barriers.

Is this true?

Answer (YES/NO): YES